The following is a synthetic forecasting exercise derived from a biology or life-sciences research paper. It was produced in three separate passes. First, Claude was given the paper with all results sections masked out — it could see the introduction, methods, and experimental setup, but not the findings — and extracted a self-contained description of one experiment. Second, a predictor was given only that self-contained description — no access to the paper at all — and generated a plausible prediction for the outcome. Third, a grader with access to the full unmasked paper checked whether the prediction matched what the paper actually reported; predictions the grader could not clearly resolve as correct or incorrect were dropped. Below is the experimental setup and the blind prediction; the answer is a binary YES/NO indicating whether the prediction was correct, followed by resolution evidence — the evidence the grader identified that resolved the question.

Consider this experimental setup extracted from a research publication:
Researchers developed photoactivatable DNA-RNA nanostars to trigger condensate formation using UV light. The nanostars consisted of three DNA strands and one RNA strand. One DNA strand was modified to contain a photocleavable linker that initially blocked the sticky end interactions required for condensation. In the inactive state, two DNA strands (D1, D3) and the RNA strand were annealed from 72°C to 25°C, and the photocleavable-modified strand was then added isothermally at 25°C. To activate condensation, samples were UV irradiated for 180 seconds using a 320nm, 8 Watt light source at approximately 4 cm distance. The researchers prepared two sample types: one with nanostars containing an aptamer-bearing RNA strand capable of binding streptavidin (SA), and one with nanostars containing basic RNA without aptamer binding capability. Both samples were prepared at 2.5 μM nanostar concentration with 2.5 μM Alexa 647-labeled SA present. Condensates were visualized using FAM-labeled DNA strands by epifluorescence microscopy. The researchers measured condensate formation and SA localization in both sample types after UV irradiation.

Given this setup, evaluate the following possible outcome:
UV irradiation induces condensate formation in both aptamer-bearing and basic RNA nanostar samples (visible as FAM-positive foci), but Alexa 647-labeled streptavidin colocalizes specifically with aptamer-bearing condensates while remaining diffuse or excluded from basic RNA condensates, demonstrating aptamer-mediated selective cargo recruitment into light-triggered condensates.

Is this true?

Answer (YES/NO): YES